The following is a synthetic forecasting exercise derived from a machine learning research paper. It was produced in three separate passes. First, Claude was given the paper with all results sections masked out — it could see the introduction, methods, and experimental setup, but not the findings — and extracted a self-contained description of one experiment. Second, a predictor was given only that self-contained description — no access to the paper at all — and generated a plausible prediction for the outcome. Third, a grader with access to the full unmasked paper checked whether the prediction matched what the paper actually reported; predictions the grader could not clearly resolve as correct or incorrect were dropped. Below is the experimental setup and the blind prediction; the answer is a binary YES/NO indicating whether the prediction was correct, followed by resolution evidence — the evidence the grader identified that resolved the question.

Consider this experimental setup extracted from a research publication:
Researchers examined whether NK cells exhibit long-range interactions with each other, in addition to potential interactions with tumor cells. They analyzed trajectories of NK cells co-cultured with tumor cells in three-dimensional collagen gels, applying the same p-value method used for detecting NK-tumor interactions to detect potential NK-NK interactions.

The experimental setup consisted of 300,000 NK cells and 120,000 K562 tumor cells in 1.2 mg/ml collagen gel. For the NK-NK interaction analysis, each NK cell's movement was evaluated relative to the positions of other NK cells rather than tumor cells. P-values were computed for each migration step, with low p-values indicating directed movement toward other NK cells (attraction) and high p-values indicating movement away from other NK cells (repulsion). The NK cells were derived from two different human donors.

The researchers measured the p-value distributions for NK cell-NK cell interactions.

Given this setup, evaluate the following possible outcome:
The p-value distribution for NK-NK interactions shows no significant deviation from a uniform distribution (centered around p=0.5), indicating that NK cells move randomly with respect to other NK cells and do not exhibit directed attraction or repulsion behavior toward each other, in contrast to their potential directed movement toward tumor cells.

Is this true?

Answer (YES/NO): NO